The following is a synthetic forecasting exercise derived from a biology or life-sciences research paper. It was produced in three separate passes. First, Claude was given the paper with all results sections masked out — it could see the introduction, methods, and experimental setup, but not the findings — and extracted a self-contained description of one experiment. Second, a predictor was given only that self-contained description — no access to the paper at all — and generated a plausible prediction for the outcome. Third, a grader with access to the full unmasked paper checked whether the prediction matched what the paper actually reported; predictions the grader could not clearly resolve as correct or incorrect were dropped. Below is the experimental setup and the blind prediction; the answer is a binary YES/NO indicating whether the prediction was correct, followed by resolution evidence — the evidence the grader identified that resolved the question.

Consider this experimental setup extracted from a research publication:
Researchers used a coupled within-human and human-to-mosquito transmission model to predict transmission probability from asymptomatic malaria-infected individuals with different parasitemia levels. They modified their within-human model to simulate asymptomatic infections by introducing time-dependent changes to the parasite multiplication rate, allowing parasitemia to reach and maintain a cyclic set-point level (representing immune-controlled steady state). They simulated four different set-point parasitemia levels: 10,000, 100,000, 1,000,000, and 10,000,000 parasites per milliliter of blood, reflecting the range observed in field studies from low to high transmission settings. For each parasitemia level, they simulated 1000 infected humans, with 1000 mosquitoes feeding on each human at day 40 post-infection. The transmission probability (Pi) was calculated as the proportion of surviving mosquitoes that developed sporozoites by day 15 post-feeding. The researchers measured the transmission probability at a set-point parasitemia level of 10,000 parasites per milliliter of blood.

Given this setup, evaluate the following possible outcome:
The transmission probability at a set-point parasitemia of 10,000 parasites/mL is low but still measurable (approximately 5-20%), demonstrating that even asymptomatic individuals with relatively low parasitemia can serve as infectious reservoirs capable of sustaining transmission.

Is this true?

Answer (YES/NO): NO